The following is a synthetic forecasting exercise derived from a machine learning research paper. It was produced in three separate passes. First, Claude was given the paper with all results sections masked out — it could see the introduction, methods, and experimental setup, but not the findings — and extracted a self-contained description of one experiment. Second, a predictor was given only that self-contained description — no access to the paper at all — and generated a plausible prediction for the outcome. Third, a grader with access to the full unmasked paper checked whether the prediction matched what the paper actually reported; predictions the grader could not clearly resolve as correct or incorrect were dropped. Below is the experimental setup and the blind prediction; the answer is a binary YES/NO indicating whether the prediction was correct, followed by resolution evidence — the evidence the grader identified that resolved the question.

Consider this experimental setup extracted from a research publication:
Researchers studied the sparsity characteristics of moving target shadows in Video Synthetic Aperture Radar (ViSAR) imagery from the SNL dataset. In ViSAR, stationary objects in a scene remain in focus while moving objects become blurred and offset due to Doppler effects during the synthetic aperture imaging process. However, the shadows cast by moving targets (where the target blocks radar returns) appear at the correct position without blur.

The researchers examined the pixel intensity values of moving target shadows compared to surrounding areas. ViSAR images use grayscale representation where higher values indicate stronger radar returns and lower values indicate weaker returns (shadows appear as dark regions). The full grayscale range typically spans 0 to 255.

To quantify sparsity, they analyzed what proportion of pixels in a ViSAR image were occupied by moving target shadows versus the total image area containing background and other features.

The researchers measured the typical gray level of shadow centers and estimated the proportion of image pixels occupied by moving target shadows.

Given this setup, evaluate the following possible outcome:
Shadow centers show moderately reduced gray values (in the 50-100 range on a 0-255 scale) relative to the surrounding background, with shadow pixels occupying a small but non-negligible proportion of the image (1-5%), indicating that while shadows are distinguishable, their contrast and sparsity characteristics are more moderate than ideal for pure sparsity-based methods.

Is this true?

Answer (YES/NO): NO